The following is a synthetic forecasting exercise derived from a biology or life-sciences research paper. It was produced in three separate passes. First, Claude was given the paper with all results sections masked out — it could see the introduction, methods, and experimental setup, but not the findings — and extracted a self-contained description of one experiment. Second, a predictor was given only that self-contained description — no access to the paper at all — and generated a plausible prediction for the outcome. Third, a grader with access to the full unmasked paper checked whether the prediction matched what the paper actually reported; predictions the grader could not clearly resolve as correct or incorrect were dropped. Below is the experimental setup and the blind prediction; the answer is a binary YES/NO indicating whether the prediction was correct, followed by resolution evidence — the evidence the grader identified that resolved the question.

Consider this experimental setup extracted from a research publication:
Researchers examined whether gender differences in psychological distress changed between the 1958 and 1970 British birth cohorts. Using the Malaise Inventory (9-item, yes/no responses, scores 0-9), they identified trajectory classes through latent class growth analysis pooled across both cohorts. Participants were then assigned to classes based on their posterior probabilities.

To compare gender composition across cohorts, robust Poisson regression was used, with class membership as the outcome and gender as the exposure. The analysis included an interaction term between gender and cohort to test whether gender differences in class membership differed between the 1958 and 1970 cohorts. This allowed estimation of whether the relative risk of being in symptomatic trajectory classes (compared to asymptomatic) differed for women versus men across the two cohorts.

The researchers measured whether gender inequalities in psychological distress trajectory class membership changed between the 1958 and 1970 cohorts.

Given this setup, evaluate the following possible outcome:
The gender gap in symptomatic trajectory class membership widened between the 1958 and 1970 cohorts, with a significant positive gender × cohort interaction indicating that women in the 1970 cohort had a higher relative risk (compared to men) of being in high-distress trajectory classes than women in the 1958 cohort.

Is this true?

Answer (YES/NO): NO